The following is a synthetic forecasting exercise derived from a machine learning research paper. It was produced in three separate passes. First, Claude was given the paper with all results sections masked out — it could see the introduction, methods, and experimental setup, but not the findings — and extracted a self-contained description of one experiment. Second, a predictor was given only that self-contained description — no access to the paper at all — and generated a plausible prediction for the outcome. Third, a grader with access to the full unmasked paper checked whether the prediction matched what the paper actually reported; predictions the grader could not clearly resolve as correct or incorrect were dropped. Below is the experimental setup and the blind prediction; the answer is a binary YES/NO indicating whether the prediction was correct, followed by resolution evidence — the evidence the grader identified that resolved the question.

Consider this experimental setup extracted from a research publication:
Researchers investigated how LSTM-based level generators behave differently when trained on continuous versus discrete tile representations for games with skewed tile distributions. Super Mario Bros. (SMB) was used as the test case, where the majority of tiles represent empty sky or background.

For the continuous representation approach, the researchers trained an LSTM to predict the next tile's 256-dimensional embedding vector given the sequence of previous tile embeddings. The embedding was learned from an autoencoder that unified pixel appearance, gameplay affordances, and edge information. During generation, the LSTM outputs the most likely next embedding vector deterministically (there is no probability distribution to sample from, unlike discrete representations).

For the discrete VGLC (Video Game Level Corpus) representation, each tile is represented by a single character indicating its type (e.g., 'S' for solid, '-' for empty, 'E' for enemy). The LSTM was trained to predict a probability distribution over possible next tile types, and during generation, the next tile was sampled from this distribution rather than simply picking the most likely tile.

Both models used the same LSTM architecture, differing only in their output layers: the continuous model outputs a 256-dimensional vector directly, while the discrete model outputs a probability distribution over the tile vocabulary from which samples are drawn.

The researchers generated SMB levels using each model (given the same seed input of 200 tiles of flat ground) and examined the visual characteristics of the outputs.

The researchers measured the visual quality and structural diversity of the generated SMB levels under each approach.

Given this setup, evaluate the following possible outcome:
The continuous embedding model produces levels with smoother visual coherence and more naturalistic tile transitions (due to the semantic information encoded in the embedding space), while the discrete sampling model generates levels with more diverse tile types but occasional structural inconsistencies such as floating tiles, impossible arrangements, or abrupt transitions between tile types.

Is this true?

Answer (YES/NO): NO